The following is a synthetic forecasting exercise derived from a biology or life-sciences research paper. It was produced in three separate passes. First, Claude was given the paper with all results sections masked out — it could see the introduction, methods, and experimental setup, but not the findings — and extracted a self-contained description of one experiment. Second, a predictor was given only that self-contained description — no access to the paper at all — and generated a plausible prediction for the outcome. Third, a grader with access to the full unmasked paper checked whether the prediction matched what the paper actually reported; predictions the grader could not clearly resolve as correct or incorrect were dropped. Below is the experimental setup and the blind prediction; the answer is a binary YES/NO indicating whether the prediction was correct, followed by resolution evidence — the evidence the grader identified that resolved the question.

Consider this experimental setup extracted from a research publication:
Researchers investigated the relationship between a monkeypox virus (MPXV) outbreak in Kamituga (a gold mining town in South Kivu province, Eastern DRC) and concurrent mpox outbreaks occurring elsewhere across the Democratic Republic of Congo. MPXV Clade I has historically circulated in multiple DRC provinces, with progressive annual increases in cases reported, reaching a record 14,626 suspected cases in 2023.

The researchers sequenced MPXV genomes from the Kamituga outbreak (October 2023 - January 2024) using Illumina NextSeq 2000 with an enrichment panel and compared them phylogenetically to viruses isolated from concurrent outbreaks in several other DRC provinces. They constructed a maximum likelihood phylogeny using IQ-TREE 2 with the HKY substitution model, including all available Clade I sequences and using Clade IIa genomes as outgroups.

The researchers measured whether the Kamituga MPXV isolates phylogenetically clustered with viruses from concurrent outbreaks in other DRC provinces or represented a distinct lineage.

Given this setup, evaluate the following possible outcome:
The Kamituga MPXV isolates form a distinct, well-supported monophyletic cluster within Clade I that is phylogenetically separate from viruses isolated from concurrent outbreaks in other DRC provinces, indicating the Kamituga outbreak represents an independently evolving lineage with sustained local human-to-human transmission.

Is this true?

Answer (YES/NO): YES